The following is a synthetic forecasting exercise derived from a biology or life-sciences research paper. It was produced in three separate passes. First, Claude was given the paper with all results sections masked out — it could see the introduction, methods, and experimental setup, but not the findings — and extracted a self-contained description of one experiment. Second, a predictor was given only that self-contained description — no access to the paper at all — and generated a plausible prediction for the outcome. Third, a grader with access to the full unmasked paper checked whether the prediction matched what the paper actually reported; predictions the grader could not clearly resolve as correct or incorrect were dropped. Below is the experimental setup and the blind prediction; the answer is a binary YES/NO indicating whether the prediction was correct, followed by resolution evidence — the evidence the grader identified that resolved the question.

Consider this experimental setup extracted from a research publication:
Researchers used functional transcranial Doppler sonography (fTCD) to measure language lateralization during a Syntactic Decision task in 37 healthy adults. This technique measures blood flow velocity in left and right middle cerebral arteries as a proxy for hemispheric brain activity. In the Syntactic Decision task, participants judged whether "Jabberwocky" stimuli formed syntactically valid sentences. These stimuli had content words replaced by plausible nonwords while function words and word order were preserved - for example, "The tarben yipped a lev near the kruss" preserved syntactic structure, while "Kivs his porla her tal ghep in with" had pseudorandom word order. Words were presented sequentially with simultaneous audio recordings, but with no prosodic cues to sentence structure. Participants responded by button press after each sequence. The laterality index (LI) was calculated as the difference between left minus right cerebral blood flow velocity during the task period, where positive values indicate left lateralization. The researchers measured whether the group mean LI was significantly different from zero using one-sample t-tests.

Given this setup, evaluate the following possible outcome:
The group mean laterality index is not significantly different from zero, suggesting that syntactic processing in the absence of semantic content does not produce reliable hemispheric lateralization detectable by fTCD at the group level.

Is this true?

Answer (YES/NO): YES